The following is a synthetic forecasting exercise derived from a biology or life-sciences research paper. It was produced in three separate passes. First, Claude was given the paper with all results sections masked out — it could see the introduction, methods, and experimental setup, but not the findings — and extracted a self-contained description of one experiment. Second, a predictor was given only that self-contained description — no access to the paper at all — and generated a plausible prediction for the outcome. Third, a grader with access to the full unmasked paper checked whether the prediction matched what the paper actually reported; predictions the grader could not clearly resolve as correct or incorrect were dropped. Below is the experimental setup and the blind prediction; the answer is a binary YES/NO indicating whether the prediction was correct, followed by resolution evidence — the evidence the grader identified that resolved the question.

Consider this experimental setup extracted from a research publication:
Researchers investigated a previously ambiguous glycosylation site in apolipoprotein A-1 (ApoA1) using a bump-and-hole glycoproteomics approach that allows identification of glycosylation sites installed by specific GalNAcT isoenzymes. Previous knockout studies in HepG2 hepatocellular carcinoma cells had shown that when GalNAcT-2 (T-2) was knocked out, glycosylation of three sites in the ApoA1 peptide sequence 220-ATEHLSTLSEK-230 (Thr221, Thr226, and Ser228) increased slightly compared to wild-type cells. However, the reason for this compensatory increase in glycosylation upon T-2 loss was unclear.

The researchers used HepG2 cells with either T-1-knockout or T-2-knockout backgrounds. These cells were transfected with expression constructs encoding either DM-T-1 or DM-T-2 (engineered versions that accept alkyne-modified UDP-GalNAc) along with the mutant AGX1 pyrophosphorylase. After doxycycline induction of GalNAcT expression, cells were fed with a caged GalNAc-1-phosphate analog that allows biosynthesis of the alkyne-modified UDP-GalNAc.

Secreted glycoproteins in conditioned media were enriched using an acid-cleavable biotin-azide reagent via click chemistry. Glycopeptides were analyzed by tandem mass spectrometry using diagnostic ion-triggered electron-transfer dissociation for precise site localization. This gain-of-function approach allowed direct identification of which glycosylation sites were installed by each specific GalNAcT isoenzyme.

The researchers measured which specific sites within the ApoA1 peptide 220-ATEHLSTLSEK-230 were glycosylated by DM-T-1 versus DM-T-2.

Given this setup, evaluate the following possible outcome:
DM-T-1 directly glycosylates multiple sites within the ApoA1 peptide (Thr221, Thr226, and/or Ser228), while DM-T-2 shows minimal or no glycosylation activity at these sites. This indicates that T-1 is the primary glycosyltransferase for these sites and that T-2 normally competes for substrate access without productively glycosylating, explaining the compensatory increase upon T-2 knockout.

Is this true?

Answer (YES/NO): NO